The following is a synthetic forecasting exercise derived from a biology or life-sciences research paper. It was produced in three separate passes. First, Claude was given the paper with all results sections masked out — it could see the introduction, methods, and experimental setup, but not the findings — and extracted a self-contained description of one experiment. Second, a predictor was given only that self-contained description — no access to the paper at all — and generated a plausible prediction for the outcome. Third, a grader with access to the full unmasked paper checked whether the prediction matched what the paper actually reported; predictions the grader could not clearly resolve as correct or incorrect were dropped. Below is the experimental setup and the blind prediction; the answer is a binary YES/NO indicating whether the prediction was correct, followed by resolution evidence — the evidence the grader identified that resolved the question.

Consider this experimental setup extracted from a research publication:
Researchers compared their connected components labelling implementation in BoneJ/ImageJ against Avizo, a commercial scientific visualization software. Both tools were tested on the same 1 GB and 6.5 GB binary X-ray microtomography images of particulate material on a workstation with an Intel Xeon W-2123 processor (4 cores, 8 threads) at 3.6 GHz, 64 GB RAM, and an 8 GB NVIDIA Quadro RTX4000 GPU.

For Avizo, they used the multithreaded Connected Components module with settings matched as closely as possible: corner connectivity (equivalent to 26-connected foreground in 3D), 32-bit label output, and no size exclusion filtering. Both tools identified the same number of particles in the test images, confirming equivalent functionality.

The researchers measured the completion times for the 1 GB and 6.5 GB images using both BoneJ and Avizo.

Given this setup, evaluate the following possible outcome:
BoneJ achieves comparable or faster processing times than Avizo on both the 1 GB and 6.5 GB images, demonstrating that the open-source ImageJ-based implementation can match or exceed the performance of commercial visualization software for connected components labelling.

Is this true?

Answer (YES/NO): NO